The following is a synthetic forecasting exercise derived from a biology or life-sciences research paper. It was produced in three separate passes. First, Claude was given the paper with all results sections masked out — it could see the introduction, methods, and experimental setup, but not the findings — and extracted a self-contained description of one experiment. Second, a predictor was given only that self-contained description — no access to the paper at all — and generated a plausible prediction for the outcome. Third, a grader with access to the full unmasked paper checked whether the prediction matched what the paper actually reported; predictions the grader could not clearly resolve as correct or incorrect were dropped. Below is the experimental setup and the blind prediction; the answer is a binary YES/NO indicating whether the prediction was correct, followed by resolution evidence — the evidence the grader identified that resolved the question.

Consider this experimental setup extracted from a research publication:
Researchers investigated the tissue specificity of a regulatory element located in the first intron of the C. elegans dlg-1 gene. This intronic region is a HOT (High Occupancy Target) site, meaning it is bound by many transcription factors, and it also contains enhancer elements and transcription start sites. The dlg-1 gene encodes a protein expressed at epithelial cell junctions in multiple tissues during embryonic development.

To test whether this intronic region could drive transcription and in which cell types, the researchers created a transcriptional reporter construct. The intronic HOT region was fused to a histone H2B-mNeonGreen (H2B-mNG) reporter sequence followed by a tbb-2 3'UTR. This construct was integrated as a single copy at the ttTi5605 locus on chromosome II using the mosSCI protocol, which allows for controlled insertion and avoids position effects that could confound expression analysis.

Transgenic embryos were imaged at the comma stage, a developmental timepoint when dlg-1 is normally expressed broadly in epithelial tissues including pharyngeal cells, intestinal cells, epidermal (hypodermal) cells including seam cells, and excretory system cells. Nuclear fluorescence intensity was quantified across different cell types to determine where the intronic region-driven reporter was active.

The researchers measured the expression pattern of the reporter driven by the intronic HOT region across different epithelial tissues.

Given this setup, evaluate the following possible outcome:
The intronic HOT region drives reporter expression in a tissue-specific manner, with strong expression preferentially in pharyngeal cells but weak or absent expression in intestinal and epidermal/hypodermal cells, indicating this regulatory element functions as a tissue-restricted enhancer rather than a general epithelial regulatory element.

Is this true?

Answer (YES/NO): NO